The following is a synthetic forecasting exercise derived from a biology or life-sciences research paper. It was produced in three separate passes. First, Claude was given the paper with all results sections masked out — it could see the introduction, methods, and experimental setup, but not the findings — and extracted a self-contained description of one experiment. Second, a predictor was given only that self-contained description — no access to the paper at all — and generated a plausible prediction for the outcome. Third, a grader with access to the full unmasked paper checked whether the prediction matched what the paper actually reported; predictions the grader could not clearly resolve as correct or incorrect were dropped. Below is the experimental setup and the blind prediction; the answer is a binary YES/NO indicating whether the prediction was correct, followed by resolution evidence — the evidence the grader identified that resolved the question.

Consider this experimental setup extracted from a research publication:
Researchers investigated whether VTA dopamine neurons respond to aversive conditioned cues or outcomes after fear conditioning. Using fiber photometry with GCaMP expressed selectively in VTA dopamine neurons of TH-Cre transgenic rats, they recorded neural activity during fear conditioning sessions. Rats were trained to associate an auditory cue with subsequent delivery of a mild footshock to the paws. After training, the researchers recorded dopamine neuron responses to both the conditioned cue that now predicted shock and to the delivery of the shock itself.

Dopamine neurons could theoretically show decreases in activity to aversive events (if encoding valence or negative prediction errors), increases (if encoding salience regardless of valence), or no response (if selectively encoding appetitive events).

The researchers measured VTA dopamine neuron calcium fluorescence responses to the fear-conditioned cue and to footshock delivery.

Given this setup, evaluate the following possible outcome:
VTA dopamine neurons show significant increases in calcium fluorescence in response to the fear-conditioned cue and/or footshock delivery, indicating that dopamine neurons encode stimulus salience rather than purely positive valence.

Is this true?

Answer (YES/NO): NO